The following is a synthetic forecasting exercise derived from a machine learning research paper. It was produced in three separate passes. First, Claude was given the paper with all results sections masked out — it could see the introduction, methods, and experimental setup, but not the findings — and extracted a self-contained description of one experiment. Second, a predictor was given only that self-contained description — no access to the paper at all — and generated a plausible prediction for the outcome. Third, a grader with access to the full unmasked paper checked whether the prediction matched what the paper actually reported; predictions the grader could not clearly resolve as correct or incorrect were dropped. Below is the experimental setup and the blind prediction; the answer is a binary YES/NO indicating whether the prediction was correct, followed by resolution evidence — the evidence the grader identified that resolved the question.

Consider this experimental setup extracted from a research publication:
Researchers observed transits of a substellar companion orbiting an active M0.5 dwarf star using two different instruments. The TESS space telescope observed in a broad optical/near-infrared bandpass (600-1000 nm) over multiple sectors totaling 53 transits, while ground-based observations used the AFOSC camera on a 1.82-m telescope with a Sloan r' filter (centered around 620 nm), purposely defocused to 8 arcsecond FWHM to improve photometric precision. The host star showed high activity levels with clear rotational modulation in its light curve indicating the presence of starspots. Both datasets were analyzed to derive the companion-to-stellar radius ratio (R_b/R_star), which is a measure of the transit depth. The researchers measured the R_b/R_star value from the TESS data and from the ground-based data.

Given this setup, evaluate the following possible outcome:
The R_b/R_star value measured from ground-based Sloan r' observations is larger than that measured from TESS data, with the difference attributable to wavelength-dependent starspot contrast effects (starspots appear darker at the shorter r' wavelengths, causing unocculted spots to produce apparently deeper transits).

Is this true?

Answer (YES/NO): NO